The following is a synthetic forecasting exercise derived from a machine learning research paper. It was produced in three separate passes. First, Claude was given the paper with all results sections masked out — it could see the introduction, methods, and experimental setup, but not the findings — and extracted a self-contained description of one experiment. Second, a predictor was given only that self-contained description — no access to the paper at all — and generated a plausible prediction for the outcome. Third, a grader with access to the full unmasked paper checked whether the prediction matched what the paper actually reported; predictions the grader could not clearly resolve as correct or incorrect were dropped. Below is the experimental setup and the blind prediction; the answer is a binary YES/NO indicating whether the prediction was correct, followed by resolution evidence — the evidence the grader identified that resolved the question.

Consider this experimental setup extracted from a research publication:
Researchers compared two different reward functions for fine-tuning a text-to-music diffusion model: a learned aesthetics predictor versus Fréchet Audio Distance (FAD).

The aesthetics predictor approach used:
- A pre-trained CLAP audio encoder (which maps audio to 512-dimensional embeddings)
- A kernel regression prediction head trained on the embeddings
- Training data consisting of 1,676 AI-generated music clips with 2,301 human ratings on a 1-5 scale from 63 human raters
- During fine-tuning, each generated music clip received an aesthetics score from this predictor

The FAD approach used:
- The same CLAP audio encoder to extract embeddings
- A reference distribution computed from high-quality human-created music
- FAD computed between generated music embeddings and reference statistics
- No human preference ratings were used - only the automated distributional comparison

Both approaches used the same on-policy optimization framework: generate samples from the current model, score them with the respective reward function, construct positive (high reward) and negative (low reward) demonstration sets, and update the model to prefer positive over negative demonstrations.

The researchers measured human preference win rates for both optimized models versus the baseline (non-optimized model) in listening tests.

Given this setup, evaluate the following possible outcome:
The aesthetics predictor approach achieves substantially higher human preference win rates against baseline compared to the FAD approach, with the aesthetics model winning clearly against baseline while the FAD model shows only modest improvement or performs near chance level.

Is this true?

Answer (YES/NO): NO